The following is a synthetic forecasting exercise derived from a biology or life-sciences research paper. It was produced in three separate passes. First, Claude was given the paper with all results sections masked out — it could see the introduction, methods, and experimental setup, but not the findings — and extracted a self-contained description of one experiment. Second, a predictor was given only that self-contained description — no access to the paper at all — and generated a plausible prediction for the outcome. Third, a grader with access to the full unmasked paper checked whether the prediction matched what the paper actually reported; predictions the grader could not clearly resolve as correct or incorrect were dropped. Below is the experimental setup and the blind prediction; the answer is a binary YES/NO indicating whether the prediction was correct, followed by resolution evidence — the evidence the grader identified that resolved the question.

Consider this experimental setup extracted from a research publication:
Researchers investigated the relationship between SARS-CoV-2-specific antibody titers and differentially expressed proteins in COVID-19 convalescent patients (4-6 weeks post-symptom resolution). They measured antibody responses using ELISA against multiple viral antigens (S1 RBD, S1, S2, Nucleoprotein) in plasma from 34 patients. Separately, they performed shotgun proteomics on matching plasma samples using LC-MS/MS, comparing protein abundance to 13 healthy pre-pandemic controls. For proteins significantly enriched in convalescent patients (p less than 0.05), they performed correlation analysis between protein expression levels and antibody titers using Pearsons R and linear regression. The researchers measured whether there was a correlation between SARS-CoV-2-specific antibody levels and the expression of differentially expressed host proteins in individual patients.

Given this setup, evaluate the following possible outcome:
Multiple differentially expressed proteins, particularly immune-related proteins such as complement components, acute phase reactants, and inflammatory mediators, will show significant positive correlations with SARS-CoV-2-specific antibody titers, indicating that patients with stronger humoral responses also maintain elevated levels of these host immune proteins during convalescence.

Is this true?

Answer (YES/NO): NO